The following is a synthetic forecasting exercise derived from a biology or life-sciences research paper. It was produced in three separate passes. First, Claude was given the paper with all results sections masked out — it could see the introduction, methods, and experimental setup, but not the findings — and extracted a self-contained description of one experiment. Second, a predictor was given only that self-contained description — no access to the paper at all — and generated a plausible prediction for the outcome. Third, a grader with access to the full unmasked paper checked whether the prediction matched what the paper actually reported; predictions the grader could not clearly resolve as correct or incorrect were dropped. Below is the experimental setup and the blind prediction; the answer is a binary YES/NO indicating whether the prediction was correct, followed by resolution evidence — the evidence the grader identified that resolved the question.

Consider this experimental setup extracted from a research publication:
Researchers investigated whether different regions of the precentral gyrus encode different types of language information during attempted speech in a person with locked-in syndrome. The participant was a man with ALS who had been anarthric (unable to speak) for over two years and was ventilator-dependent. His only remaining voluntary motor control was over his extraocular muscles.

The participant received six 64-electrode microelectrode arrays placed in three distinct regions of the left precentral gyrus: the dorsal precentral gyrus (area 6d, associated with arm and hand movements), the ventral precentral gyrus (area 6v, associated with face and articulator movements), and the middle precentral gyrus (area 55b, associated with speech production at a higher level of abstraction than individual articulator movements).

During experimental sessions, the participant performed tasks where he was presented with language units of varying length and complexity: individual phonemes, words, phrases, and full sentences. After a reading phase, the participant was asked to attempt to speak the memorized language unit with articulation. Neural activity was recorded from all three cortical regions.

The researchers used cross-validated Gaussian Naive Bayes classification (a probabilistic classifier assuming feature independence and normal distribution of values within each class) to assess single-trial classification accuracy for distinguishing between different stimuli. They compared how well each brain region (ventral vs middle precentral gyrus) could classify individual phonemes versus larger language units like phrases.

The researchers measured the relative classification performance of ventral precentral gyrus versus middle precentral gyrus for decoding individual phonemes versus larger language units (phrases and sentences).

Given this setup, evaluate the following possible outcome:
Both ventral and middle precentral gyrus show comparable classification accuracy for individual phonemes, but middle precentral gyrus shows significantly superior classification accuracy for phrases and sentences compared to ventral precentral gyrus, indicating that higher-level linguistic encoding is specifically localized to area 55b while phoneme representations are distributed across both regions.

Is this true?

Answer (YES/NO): NO